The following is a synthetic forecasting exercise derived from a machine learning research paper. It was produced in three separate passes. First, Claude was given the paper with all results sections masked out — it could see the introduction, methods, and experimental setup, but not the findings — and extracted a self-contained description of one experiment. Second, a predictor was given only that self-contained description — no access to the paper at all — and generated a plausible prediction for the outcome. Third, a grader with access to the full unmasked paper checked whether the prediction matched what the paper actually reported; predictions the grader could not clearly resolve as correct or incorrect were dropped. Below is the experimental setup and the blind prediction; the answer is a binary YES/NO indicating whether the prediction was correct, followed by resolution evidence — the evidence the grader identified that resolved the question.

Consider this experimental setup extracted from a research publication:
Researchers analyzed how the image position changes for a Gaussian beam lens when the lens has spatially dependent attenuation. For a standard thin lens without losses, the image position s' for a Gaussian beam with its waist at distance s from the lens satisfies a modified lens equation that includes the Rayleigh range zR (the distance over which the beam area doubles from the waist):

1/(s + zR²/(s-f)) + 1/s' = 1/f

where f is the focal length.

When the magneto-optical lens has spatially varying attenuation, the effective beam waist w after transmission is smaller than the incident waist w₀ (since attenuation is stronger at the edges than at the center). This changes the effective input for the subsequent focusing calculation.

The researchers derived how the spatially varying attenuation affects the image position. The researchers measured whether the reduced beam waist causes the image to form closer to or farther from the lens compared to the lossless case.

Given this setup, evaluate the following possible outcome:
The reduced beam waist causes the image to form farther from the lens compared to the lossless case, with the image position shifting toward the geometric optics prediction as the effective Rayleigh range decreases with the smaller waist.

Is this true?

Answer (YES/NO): NO